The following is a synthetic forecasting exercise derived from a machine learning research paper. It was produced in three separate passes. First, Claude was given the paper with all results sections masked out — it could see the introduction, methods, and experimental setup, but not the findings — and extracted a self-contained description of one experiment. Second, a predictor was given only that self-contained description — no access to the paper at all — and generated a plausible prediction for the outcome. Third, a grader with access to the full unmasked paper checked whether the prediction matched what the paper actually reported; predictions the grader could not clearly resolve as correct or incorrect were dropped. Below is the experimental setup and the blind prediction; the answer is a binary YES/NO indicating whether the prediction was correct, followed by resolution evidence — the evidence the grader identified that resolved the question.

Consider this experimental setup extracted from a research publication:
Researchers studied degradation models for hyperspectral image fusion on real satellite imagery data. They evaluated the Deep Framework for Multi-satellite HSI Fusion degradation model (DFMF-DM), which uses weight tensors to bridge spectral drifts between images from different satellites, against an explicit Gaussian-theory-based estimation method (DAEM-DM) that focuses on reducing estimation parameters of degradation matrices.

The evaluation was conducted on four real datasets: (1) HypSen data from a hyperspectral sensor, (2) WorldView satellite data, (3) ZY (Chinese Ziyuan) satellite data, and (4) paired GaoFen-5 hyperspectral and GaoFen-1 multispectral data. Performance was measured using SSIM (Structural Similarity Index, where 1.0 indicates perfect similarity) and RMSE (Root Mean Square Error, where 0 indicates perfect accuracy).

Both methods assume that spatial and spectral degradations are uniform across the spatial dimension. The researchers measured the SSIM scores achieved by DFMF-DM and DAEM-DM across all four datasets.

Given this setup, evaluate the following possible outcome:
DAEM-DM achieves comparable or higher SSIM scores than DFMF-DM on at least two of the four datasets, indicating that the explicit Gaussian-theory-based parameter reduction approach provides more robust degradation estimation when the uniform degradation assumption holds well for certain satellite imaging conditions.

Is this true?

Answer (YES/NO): NO